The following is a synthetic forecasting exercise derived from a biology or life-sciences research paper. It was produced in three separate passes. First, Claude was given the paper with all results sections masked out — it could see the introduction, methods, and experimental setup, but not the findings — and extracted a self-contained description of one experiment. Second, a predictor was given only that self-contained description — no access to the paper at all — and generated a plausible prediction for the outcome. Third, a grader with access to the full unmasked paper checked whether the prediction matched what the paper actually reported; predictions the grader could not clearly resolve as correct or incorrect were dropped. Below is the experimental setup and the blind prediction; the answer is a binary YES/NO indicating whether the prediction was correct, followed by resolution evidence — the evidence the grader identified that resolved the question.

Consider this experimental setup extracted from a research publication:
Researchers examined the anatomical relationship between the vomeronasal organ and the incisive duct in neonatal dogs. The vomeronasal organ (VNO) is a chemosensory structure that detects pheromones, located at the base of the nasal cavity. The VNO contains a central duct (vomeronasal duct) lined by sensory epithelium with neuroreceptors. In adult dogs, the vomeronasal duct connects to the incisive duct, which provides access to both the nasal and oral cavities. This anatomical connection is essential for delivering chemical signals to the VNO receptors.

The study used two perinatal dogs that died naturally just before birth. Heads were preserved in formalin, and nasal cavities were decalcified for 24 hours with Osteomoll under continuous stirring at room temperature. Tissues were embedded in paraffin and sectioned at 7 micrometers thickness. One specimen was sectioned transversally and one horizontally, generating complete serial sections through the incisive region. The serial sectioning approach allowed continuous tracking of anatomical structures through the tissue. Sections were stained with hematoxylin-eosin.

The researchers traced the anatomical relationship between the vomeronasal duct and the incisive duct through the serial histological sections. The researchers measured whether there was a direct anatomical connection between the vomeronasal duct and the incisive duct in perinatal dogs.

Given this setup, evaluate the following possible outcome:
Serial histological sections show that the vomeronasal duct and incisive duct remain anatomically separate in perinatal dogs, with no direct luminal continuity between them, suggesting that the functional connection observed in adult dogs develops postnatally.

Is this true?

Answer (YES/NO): NO